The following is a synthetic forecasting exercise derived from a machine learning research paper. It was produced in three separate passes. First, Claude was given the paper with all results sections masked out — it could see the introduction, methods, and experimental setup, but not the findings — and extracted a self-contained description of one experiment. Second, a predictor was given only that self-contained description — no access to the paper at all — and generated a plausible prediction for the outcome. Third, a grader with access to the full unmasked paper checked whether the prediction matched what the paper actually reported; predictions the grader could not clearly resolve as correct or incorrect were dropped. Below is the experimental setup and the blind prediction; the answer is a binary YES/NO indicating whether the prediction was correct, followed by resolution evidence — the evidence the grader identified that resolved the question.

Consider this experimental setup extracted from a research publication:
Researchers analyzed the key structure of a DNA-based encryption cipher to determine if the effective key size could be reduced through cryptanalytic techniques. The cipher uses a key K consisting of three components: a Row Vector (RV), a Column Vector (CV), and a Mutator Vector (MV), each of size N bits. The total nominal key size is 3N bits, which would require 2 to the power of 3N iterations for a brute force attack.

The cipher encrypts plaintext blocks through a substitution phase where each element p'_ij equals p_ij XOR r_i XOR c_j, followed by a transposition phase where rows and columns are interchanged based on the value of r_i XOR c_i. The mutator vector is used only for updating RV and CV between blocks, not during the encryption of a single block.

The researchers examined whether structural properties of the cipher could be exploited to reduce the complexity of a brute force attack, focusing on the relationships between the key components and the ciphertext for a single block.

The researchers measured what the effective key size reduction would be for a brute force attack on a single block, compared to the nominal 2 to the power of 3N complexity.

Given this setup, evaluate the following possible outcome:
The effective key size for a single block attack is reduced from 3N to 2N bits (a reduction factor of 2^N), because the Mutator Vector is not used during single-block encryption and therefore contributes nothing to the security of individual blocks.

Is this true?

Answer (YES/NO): NO